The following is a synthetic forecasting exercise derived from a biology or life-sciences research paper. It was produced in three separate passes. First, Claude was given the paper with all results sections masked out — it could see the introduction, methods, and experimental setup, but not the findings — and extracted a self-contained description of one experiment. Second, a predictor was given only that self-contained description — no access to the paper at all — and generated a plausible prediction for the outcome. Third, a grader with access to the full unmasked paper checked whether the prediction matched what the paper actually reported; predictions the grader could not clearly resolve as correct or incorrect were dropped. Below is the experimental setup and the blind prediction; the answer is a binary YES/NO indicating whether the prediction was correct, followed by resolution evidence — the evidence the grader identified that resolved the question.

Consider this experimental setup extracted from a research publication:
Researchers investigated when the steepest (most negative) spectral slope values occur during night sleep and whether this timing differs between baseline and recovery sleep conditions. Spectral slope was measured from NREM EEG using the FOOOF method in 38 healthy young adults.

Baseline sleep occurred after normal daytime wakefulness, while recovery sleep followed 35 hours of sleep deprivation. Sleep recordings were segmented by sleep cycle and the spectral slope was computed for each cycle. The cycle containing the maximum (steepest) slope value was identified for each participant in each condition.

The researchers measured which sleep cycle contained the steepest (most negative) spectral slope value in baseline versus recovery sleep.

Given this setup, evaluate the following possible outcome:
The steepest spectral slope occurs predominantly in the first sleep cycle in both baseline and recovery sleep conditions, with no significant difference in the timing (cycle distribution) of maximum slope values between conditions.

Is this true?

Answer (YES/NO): NO